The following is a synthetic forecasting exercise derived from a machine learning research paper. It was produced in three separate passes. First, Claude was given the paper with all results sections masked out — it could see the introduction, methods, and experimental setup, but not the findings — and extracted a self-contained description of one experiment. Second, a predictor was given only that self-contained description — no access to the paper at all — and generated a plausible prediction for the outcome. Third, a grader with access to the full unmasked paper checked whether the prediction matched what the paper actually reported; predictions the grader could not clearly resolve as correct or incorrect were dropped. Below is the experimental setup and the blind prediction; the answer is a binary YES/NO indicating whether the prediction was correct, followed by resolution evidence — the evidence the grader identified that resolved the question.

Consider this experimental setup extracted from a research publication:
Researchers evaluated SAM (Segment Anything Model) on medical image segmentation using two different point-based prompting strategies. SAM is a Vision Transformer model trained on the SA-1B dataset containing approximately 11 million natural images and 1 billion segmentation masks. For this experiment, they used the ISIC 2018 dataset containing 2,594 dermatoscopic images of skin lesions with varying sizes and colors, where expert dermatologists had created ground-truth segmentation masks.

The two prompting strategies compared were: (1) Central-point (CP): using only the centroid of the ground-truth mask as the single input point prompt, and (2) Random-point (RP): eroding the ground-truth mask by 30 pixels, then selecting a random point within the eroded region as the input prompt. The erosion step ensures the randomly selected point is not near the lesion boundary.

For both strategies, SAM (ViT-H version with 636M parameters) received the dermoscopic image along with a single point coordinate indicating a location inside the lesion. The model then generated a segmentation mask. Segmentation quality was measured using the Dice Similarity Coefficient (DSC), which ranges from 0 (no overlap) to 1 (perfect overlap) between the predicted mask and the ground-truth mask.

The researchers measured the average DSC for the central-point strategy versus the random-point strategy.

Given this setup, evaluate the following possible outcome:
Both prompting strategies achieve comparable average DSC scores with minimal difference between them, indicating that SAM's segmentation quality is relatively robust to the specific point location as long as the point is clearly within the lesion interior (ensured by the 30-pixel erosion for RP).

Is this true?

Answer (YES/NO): YES